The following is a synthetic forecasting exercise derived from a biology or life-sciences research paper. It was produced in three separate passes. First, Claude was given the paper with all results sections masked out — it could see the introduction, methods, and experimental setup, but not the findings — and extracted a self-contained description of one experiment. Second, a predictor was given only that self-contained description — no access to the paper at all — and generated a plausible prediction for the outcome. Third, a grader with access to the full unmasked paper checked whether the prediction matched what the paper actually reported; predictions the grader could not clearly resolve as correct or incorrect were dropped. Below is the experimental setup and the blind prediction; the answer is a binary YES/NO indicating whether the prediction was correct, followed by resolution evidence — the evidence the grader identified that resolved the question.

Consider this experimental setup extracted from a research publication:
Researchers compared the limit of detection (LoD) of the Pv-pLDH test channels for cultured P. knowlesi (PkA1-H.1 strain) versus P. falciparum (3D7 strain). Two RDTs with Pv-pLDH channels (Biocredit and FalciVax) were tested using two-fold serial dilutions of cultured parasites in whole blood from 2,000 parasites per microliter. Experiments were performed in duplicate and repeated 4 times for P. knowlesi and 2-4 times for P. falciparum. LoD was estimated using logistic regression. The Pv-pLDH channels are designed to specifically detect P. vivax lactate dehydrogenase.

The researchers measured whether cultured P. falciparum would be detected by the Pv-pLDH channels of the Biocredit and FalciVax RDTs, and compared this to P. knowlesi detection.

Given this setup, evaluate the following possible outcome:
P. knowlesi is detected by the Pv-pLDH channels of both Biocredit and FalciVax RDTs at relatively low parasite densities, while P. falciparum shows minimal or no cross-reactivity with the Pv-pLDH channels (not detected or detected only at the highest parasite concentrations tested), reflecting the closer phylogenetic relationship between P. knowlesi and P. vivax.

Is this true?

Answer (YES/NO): YES